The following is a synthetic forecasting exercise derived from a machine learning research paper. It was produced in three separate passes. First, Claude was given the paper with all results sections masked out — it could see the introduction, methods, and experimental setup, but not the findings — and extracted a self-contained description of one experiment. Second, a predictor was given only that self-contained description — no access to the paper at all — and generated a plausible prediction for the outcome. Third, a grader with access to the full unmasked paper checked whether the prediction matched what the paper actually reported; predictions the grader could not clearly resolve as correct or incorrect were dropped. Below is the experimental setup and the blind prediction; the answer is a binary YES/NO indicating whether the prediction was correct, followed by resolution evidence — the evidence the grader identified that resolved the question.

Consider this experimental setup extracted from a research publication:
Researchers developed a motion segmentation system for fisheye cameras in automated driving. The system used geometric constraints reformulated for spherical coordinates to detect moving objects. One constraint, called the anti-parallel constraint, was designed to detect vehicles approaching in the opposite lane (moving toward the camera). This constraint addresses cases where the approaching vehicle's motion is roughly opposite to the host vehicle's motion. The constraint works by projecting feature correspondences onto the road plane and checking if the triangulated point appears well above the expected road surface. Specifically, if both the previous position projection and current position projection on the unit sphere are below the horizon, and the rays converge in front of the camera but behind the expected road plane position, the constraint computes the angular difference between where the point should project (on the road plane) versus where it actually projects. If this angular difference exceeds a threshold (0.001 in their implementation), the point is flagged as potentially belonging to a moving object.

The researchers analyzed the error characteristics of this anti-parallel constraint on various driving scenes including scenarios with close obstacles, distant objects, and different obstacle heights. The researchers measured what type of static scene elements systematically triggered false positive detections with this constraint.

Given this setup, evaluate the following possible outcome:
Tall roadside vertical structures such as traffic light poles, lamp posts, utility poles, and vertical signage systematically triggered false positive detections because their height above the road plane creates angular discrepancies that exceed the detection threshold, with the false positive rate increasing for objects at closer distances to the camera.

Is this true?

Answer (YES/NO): NO